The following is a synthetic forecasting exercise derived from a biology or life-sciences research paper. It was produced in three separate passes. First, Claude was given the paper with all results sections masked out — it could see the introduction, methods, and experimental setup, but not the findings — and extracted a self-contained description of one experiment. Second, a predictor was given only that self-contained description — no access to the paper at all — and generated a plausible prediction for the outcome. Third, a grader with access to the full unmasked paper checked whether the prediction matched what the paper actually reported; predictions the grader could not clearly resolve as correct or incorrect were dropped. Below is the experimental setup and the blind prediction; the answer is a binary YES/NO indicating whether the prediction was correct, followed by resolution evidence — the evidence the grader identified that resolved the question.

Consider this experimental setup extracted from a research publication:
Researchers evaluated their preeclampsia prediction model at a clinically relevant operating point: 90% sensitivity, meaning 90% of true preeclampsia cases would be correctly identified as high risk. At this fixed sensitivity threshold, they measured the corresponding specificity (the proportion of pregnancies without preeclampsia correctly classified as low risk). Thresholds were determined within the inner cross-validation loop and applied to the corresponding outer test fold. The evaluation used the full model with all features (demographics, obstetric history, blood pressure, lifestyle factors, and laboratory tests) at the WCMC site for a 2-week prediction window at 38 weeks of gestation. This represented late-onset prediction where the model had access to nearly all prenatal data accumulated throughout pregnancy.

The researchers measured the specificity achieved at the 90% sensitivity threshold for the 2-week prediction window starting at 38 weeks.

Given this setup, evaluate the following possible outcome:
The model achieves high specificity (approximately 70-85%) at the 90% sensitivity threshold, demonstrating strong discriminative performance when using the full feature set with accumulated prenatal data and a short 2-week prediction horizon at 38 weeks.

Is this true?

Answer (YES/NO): NO